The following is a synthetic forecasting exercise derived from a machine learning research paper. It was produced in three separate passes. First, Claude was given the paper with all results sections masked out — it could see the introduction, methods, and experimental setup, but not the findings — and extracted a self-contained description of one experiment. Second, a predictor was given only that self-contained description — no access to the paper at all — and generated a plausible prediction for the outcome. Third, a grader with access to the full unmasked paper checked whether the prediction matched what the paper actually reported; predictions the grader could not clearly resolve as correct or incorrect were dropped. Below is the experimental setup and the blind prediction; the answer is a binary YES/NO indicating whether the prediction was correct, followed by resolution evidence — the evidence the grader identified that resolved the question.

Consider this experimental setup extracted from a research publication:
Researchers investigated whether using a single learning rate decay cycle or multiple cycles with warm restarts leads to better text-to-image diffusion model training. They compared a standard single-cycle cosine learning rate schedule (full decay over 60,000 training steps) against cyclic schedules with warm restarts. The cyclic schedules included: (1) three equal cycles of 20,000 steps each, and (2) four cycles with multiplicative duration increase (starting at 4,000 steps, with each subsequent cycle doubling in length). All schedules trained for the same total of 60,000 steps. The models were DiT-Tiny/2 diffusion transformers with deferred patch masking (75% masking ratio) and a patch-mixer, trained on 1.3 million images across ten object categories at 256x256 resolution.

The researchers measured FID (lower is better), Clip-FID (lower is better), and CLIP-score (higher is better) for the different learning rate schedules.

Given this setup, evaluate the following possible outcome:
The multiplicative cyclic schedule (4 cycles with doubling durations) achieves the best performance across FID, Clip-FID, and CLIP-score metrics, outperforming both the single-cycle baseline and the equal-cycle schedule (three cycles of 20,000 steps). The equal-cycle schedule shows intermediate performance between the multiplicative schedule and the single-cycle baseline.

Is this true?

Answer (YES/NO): NO